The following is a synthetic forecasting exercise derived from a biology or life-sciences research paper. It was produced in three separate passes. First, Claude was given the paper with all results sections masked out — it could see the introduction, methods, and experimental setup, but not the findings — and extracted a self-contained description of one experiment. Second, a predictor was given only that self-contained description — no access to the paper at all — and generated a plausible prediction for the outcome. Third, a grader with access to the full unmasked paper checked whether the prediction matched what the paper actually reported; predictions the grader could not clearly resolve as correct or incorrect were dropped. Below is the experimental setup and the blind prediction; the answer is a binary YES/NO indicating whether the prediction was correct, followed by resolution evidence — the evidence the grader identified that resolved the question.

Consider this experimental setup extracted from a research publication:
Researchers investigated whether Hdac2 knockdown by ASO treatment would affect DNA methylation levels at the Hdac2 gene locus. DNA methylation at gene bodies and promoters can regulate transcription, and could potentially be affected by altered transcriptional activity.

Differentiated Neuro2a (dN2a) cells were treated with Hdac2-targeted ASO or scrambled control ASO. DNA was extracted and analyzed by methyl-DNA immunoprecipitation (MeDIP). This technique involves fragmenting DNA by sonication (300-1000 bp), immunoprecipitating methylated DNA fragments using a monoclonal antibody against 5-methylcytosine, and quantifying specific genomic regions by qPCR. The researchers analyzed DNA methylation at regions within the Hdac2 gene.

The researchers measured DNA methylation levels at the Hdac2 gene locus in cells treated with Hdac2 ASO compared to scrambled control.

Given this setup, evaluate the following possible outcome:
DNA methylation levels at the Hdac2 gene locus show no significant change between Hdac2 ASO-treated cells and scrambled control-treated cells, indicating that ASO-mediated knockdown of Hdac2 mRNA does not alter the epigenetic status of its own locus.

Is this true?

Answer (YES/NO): YES